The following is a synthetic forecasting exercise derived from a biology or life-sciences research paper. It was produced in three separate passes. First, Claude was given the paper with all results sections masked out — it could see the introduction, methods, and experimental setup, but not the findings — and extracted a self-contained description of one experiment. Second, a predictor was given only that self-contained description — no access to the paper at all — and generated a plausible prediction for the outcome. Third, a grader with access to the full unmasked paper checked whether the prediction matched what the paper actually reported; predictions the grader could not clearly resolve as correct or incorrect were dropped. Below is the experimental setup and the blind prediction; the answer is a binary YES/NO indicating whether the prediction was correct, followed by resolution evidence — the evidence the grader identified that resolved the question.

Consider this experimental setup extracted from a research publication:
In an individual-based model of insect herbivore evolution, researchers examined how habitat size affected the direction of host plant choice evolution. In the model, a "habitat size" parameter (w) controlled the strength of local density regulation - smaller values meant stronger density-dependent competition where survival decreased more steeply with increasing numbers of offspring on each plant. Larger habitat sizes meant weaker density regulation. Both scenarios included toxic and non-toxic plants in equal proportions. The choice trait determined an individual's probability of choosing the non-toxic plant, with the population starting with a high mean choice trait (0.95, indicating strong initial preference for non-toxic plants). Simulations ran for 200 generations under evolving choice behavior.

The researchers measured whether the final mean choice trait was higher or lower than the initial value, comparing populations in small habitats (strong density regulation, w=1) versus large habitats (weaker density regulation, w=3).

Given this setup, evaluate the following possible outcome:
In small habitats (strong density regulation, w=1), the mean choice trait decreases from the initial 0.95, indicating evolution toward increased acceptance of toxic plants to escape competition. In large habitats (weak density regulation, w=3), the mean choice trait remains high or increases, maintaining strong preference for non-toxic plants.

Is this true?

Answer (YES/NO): NO